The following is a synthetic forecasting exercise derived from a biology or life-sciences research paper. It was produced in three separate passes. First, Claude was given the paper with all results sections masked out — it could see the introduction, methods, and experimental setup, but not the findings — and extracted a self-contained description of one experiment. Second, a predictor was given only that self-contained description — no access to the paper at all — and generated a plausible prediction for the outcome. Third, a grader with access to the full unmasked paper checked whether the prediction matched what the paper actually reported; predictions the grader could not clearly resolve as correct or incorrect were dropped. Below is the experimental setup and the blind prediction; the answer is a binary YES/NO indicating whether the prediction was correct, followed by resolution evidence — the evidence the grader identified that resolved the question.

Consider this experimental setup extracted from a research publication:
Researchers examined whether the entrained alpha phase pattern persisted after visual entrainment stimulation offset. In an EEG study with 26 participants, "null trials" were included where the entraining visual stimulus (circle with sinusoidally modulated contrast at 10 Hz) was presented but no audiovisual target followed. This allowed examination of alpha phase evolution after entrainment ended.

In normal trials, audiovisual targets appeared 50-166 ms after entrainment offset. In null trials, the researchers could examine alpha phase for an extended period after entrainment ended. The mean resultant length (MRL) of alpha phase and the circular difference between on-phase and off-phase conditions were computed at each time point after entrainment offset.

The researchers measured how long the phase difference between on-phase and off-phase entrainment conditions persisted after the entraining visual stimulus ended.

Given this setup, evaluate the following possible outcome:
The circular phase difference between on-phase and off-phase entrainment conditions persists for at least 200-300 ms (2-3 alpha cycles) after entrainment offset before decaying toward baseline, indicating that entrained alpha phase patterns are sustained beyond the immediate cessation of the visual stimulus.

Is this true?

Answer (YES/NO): YES